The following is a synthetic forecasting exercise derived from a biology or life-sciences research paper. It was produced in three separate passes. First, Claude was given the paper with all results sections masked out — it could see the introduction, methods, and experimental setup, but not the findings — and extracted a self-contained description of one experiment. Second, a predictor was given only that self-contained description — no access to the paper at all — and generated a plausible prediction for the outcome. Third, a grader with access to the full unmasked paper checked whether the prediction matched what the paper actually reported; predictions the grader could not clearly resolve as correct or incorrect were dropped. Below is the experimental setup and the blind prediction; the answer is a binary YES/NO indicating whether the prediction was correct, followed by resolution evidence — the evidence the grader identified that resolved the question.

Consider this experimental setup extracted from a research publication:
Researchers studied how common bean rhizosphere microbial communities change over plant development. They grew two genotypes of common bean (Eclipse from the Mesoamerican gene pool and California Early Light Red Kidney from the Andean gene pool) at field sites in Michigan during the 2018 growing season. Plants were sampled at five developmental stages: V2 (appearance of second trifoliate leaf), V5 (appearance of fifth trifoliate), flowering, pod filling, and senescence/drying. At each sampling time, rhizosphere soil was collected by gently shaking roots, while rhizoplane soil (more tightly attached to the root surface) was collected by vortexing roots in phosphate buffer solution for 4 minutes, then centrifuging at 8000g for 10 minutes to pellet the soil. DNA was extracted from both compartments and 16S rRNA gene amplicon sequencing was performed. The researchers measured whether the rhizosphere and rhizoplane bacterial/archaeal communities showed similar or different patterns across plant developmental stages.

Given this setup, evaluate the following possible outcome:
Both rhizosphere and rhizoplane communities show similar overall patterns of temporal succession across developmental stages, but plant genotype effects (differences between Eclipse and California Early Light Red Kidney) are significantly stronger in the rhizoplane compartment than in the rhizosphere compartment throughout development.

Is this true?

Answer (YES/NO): NO